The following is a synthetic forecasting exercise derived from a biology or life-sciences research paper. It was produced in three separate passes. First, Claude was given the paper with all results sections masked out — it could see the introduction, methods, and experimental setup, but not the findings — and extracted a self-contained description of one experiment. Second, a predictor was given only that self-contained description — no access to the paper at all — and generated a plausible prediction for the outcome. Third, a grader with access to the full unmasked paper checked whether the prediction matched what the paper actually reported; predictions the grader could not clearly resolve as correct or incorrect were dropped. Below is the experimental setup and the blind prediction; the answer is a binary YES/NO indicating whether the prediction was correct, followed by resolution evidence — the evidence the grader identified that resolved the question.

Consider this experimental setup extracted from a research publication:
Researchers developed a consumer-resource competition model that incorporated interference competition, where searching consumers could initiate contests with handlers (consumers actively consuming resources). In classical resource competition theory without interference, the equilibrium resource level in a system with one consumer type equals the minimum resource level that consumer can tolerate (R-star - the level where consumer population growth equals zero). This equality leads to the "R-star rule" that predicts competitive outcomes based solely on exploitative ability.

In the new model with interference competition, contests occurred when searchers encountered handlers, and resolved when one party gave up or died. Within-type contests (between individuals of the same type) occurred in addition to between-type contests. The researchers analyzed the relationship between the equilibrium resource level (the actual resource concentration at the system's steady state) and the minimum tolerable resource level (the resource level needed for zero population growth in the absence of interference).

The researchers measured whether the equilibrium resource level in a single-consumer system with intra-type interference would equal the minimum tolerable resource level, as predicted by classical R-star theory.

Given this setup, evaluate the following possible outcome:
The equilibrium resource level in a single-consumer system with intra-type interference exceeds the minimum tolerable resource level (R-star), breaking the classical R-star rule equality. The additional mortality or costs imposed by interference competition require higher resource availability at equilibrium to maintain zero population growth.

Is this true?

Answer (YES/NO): YES